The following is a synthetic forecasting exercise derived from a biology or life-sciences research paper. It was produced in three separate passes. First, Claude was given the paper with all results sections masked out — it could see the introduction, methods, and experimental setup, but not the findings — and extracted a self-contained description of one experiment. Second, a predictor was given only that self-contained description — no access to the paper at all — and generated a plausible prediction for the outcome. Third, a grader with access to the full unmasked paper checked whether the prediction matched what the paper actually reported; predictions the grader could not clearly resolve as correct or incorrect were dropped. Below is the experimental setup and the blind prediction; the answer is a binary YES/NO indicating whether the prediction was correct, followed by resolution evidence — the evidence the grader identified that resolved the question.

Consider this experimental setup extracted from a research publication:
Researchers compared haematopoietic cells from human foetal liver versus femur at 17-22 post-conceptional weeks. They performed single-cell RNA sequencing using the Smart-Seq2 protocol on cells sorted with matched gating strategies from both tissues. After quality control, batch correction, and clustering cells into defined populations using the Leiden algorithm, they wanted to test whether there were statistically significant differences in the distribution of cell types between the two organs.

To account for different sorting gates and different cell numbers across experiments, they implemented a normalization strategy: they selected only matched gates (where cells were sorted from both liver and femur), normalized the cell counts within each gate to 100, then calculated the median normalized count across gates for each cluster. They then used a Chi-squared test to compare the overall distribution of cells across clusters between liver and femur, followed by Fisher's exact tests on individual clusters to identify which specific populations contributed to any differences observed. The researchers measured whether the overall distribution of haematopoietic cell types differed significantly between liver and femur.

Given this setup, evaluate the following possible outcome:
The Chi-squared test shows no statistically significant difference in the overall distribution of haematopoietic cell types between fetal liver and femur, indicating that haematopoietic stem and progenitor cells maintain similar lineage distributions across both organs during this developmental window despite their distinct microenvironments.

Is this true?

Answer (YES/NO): NO